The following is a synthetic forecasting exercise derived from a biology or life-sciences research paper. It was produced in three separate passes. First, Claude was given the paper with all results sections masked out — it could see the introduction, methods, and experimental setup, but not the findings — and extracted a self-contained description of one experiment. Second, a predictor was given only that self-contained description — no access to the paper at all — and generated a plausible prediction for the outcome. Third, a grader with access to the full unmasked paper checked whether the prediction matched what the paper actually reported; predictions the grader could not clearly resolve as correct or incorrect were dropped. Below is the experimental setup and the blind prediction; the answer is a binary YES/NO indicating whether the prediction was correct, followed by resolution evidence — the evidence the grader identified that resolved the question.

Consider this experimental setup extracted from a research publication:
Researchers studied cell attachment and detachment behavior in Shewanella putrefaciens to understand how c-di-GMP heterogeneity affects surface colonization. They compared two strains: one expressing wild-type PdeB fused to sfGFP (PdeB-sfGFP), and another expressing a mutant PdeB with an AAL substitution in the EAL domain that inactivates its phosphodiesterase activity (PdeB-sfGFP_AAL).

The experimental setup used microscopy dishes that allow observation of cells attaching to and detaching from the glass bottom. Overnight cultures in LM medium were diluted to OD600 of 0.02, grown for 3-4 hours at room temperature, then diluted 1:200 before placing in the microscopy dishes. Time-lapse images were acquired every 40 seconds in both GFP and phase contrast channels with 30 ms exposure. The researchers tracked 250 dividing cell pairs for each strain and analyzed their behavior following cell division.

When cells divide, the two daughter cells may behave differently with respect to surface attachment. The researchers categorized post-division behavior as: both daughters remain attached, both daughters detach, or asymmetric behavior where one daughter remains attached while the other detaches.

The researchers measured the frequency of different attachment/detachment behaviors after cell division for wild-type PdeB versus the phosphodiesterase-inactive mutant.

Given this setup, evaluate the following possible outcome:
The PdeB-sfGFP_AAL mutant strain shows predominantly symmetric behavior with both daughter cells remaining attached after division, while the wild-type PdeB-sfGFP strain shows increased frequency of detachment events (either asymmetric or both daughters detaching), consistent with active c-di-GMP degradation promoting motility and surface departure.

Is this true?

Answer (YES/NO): YES